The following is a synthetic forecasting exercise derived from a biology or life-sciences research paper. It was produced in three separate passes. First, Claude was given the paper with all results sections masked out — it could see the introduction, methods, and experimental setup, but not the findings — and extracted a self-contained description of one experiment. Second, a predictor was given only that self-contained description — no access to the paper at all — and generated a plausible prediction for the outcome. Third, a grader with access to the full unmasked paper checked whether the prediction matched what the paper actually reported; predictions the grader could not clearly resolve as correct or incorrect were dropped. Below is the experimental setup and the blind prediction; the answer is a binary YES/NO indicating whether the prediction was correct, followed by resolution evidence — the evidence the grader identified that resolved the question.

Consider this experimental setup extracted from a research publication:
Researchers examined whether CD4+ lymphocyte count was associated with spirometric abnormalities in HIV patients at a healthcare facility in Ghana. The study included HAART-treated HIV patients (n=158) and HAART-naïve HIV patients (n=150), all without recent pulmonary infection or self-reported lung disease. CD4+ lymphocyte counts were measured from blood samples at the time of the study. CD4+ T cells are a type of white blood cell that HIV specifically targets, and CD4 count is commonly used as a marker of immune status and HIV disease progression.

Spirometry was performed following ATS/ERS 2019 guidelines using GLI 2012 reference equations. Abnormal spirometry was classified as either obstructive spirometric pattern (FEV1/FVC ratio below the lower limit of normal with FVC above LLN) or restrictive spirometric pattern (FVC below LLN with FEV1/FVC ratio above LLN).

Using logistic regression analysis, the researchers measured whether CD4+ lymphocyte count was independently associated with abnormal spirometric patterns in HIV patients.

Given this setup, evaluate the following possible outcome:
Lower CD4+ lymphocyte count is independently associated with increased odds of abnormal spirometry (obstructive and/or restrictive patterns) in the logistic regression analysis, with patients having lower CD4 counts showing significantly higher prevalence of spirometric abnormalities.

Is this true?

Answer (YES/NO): NO